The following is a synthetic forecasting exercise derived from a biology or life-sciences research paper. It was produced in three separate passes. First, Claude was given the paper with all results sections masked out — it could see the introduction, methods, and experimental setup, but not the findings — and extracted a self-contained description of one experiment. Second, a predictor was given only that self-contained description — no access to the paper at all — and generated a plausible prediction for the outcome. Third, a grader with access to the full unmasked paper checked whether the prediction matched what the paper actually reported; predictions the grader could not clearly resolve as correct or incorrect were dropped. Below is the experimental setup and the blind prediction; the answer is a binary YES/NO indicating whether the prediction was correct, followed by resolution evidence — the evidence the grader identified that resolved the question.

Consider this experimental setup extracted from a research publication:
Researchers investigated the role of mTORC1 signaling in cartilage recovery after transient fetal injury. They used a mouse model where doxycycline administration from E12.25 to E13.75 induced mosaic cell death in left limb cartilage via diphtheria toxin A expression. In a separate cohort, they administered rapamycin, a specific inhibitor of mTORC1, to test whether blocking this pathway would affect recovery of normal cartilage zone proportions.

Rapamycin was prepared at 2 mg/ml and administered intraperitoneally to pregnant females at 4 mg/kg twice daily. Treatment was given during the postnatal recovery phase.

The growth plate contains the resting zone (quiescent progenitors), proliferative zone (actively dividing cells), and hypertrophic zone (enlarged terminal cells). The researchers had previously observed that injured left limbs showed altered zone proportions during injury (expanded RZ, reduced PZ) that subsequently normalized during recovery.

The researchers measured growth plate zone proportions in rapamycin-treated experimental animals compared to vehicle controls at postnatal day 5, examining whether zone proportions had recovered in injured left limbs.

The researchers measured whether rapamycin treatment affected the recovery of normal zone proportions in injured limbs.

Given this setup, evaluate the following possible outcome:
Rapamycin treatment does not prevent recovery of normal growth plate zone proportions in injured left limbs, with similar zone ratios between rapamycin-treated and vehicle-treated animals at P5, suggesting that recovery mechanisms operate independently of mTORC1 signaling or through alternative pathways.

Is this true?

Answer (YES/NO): NO